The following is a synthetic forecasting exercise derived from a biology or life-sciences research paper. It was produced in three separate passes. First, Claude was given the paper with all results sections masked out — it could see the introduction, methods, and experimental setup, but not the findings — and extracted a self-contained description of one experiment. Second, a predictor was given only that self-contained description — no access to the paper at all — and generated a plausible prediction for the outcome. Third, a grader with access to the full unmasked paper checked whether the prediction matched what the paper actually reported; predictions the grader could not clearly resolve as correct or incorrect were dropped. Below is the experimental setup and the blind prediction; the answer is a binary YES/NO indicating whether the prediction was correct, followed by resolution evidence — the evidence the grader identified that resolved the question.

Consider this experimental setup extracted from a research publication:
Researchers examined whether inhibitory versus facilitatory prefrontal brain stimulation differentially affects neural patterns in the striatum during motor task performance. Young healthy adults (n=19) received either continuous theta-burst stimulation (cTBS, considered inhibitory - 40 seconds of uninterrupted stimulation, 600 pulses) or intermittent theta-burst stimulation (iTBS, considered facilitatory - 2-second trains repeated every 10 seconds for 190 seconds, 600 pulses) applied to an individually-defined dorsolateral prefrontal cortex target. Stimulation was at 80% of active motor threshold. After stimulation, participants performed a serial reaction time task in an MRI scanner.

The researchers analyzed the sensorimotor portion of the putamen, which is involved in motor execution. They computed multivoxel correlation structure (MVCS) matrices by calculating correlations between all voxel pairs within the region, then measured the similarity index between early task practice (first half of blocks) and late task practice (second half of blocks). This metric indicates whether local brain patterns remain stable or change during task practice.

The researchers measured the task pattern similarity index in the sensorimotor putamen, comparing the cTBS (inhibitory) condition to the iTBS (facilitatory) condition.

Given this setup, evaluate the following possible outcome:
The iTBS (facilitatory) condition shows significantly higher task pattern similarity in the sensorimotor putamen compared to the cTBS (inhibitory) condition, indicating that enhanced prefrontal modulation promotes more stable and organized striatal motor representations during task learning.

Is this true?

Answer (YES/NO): NO